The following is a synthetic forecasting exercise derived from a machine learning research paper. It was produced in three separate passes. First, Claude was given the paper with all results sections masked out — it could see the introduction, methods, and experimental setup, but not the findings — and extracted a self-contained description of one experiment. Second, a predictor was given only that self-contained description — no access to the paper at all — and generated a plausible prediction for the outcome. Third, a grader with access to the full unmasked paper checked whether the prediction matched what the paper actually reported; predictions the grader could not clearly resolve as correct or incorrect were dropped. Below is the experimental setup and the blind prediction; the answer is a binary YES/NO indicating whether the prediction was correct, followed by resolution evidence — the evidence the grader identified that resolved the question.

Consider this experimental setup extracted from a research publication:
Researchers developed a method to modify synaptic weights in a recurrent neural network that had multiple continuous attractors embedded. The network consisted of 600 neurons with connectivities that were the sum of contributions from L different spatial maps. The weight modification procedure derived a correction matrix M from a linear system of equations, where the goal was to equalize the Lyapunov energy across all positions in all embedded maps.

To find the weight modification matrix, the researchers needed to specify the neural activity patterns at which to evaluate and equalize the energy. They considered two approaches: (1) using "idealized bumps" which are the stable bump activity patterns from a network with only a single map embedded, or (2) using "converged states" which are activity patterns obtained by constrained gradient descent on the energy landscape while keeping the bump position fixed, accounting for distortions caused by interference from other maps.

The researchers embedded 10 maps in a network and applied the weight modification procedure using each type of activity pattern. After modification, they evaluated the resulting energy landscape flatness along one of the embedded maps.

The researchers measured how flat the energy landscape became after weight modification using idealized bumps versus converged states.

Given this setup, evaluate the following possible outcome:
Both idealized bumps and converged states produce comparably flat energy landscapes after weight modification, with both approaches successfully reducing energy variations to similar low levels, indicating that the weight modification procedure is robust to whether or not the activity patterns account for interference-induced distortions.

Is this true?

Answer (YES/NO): NO